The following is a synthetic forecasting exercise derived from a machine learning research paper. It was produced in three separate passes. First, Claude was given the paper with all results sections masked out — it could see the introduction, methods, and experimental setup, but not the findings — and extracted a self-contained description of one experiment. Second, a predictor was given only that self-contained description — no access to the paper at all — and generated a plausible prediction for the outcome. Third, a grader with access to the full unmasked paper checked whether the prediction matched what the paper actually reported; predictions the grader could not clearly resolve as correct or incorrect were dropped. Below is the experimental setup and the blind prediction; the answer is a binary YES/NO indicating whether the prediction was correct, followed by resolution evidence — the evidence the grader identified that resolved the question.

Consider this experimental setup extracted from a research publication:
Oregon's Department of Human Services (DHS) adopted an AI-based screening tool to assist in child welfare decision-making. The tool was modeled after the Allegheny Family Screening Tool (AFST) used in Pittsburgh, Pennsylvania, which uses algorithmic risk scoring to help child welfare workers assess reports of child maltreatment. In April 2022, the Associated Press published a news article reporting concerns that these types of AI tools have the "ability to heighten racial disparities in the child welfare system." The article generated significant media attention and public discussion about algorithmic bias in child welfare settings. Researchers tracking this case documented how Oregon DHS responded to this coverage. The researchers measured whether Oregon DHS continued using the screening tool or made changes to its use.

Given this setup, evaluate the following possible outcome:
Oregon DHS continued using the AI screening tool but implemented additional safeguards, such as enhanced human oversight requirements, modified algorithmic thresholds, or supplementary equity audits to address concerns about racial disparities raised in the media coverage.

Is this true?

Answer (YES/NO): NO